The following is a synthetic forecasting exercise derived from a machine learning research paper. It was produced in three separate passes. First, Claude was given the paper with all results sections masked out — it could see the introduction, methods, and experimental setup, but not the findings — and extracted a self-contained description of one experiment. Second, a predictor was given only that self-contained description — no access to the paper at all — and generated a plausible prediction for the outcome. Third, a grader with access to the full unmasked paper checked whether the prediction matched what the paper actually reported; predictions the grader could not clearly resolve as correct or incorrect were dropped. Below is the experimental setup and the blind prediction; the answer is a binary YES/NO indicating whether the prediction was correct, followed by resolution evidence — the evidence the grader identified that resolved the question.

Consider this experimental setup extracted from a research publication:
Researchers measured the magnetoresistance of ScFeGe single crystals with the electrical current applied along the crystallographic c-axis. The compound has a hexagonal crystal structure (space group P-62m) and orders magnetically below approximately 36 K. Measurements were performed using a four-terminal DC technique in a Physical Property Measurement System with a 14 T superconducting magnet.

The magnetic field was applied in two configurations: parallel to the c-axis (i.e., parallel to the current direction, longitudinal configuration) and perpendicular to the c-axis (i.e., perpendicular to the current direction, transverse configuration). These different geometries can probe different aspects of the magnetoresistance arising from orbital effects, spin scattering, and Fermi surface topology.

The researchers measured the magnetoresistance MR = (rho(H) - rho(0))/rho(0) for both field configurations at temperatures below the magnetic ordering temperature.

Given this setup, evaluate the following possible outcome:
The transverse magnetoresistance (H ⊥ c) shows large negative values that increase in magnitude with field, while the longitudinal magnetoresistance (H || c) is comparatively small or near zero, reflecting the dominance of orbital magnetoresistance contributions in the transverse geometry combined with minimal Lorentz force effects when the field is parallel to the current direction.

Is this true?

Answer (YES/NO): NO